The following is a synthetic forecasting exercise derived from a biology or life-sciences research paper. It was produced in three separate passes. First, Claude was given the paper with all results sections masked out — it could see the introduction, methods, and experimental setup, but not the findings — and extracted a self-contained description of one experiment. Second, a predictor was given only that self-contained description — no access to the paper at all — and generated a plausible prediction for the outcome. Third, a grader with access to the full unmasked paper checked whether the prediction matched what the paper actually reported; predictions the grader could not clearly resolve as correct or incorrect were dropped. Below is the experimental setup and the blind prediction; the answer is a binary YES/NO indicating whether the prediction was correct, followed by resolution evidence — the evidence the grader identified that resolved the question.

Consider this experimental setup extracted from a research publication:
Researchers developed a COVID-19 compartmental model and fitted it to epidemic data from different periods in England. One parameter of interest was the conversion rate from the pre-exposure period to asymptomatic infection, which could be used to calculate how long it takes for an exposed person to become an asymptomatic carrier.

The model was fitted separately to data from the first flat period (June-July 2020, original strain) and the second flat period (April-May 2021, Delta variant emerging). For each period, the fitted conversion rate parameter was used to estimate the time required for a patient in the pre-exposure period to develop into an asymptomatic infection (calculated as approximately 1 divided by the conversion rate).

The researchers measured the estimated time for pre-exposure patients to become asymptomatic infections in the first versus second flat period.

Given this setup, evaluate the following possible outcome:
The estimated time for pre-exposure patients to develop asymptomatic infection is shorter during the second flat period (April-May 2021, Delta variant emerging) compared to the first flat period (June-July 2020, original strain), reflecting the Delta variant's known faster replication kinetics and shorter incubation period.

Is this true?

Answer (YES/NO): YES